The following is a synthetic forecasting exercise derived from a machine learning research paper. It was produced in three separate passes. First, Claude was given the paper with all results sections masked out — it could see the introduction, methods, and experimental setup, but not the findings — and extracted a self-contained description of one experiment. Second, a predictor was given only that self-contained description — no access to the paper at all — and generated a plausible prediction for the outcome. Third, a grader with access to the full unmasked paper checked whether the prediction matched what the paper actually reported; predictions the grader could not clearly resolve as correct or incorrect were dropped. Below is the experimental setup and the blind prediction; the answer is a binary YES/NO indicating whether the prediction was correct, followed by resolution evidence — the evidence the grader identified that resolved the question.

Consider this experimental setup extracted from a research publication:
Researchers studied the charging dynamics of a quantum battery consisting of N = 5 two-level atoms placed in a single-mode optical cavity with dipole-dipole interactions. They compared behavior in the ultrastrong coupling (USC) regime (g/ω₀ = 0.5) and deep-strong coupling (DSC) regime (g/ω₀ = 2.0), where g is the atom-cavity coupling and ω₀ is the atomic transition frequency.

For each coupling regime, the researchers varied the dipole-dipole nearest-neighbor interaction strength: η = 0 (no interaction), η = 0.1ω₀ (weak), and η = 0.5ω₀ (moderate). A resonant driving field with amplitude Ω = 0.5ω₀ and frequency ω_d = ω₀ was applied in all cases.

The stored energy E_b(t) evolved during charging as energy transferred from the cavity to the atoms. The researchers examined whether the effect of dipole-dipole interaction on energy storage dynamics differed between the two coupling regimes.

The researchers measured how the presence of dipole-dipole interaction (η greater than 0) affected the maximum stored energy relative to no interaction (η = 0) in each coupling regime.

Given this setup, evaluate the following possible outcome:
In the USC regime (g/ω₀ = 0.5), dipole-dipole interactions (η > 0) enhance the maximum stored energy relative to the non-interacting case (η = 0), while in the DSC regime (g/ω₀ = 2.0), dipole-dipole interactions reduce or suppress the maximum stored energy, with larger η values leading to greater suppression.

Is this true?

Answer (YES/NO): NO